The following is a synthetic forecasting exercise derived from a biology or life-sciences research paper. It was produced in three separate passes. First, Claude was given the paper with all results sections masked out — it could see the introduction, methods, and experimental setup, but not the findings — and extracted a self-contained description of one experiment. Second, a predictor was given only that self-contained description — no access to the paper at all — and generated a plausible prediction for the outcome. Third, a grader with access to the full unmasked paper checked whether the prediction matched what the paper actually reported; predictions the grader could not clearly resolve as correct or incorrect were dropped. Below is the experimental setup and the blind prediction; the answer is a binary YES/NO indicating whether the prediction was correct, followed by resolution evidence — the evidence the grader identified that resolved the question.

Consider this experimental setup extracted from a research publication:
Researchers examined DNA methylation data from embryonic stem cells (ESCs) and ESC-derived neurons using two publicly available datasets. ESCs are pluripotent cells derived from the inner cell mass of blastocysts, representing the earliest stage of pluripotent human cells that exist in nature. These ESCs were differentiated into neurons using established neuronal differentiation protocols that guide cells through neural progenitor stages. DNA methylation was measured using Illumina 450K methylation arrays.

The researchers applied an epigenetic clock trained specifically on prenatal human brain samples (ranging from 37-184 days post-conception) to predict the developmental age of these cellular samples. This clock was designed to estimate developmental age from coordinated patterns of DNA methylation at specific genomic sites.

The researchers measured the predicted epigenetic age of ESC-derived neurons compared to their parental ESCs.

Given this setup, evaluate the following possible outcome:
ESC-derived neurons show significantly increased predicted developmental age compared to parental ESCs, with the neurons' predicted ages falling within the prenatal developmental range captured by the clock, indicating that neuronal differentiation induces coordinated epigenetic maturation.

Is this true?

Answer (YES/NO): YES